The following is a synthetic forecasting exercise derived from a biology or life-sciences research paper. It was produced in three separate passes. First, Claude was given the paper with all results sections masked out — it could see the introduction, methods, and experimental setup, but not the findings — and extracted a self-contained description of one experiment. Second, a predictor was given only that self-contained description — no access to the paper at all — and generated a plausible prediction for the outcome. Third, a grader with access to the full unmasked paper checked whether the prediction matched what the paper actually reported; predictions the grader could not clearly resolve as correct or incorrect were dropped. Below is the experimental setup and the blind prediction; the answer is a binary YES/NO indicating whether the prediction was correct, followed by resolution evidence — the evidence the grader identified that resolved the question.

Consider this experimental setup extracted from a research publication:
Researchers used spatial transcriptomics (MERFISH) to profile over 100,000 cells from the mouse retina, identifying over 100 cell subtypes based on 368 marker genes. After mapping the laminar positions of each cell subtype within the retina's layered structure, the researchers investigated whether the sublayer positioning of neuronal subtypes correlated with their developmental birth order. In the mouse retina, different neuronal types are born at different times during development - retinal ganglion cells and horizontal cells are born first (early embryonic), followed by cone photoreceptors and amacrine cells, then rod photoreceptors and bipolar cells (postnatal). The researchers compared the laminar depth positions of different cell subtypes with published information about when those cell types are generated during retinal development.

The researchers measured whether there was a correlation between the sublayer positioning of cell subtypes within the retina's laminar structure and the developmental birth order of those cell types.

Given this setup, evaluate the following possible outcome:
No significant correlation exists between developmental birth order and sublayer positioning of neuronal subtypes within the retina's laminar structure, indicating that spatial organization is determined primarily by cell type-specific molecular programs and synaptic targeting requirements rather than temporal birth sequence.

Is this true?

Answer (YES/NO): NO